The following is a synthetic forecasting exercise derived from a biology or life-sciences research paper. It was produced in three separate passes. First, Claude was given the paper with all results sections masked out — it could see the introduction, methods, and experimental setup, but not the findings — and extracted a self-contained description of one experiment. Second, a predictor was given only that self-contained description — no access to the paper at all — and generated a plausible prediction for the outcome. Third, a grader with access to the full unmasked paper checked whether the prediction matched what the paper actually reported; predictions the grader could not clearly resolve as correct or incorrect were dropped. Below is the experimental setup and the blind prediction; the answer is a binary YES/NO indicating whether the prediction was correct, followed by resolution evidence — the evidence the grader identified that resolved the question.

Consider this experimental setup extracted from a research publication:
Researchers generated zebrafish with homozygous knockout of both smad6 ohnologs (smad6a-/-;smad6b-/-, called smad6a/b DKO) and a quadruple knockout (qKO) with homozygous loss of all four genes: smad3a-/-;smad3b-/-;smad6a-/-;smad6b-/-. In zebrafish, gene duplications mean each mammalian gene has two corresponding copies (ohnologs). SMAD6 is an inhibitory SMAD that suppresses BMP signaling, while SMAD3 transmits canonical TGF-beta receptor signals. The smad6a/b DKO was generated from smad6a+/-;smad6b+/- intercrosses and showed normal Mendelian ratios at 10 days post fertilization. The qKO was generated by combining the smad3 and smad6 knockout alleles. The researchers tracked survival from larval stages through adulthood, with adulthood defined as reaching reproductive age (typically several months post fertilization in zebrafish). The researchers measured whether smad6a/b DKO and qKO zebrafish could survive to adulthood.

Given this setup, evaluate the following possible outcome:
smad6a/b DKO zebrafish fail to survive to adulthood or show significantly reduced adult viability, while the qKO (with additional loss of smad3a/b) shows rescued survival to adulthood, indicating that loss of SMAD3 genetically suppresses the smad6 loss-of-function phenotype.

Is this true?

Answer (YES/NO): YES